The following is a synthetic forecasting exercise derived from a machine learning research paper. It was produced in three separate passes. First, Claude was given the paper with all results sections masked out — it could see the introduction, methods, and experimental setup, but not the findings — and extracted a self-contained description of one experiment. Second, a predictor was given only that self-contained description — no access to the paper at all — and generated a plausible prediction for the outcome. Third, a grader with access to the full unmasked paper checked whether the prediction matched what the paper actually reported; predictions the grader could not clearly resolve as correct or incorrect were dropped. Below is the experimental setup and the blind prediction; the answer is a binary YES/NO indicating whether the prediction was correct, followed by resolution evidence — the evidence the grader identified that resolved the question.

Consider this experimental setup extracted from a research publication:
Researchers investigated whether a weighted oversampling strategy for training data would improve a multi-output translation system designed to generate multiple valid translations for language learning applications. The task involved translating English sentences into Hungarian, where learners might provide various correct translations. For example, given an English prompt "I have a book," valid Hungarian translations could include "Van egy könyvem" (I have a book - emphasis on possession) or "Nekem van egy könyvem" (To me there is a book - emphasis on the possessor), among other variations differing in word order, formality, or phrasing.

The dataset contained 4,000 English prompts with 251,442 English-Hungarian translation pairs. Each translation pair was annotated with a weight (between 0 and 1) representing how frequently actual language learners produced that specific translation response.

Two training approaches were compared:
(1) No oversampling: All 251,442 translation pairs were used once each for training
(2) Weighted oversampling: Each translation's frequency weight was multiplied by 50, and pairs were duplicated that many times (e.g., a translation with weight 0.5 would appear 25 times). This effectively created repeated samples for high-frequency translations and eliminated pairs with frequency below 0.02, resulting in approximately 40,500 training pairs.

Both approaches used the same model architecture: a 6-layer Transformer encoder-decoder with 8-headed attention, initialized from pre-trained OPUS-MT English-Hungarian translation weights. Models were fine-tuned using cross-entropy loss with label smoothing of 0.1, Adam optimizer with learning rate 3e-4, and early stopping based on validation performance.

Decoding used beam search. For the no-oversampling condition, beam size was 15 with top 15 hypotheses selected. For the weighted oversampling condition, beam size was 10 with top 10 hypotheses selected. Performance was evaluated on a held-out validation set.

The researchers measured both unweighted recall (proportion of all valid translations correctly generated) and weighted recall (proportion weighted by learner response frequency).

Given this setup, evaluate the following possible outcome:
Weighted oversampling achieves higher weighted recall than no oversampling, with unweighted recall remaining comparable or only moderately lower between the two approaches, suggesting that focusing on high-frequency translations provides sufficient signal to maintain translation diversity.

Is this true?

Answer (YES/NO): NO